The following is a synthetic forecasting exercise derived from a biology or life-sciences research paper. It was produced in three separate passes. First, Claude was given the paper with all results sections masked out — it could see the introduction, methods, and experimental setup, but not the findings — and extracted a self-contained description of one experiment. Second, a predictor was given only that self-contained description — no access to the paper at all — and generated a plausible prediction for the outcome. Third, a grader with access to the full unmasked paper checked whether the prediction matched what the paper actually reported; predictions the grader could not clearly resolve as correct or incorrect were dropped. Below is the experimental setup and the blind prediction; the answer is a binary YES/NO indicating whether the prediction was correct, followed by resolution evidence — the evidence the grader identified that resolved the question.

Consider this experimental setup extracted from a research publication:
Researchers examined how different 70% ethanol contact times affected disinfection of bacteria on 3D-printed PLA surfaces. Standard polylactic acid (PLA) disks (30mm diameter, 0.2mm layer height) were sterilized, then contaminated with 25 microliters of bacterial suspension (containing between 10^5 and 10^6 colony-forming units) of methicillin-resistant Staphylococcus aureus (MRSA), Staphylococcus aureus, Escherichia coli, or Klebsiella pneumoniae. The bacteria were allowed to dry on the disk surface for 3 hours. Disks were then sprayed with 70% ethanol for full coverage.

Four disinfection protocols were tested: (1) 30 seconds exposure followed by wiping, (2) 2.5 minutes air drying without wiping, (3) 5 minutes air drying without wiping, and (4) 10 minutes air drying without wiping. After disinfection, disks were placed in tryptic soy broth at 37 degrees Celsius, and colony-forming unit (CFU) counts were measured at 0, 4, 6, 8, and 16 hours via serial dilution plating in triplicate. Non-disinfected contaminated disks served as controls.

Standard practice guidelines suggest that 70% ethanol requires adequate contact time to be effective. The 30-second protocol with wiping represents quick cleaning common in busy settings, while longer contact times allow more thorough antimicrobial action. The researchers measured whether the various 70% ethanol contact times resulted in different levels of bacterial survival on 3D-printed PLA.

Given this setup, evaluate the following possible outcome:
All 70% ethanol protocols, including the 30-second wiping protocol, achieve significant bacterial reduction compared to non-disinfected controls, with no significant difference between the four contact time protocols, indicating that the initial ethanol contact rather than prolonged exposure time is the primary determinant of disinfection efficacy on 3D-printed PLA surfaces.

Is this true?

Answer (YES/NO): YES